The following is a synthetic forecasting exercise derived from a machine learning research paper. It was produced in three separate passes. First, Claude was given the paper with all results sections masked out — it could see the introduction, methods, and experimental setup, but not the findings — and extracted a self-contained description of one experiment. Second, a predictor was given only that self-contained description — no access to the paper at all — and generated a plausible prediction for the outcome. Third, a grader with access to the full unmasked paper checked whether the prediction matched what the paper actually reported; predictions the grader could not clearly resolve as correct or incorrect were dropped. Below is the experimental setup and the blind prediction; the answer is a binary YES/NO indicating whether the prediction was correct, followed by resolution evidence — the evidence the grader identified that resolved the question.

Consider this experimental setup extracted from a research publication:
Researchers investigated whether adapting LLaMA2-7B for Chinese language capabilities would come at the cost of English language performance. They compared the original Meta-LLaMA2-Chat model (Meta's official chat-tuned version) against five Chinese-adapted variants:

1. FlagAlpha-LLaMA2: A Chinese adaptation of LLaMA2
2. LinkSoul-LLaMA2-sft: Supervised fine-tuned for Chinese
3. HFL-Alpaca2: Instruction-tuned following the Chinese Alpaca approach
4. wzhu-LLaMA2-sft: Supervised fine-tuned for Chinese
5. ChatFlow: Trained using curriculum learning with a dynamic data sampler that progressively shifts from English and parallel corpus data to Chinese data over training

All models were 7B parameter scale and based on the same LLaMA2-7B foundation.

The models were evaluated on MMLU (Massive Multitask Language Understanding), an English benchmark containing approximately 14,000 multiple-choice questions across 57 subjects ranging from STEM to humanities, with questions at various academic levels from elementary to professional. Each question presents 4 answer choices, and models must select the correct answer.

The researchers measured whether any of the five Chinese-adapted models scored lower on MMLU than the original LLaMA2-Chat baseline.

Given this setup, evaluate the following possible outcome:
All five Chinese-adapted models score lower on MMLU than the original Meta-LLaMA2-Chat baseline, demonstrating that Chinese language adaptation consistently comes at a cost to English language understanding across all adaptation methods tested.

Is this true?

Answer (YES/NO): NO